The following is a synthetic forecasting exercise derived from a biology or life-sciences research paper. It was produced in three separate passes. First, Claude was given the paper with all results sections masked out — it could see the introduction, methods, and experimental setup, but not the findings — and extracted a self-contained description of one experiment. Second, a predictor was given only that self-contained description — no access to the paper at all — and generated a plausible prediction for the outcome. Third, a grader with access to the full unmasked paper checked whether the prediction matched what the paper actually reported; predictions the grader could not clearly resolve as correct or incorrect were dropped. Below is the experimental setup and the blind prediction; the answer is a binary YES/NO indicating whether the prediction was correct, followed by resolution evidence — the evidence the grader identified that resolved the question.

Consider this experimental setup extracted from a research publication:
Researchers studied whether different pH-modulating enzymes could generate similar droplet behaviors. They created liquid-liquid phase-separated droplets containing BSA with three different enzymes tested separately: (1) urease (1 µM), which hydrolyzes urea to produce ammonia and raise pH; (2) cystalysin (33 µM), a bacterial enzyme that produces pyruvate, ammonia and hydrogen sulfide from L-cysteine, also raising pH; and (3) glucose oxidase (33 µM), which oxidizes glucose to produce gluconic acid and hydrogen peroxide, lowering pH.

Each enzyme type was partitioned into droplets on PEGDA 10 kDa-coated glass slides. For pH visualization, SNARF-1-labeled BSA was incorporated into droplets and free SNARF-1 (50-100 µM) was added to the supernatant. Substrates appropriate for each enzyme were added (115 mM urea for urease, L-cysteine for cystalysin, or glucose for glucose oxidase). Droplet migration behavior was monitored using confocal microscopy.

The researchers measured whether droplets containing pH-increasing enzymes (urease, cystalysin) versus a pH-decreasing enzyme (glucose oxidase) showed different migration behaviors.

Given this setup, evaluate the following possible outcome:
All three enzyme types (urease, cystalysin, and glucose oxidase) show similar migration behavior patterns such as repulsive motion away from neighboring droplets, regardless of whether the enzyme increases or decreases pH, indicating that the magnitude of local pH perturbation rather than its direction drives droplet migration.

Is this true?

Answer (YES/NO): NO